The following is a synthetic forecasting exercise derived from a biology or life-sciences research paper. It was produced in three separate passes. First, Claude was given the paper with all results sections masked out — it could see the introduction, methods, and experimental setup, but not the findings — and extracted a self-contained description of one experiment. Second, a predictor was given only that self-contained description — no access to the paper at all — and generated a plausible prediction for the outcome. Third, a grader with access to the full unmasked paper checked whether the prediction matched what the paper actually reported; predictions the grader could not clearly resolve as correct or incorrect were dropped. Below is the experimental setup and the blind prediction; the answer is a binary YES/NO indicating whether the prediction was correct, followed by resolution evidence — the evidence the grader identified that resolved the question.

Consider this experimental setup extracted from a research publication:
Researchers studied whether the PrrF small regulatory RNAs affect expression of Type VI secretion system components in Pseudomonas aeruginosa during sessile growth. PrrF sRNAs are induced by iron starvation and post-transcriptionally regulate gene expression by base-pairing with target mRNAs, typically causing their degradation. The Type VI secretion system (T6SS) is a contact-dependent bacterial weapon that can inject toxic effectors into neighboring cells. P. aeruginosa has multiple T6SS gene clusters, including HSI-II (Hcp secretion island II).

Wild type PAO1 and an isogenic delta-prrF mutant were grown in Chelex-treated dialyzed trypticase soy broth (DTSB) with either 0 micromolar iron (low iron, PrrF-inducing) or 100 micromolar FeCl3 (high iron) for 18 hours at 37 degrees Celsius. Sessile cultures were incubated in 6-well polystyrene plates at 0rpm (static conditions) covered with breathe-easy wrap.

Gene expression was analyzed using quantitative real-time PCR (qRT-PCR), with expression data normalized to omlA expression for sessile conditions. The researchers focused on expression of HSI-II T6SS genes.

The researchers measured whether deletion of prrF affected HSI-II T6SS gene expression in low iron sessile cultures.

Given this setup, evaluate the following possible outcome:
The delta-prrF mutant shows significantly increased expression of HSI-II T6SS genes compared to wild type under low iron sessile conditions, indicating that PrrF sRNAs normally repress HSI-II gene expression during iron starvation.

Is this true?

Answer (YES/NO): NO